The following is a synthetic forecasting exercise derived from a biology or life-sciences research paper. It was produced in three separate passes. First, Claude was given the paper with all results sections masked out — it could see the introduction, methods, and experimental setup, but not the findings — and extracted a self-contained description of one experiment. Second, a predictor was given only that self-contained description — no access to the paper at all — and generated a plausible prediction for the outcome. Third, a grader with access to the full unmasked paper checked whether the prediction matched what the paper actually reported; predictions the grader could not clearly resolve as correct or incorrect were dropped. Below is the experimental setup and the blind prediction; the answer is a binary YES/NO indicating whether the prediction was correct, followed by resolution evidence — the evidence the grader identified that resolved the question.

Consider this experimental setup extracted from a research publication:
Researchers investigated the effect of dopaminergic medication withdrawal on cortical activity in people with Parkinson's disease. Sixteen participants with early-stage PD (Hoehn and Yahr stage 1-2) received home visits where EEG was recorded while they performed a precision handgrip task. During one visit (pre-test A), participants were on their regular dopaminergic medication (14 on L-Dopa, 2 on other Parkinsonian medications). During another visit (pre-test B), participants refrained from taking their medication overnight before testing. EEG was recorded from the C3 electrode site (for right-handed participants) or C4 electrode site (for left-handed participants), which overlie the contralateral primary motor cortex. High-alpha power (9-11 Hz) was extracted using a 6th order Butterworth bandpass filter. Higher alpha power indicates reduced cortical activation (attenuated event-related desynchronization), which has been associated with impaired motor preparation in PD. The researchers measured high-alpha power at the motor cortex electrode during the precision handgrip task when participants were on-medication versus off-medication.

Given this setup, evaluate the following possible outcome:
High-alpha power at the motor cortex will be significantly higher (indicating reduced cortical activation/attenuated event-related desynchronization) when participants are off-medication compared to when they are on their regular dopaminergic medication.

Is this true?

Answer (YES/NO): YES